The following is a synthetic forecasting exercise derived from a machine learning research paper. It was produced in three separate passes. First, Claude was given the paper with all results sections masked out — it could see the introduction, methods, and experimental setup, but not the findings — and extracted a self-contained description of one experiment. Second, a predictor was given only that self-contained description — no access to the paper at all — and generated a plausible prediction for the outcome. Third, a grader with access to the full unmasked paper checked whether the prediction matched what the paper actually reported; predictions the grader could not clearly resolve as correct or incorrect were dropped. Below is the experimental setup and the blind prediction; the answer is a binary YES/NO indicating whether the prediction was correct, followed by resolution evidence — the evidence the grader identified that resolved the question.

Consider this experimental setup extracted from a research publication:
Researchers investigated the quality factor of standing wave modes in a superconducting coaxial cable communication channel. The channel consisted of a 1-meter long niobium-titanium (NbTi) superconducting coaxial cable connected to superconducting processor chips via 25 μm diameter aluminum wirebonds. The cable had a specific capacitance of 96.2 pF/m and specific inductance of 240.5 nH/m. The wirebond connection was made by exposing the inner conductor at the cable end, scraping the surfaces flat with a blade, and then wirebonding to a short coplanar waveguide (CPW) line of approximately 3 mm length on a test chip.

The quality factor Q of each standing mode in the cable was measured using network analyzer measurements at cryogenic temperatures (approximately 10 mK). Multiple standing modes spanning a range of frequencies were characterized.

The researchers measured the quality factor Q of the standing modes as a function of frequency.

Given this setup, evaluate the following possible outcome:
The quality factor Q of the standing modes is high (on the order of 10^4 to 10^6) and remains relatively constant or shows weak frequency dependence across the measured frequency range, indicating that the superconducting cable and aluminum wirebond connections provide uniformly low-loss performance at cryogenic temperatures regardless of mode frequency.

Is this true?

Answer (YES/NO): NO